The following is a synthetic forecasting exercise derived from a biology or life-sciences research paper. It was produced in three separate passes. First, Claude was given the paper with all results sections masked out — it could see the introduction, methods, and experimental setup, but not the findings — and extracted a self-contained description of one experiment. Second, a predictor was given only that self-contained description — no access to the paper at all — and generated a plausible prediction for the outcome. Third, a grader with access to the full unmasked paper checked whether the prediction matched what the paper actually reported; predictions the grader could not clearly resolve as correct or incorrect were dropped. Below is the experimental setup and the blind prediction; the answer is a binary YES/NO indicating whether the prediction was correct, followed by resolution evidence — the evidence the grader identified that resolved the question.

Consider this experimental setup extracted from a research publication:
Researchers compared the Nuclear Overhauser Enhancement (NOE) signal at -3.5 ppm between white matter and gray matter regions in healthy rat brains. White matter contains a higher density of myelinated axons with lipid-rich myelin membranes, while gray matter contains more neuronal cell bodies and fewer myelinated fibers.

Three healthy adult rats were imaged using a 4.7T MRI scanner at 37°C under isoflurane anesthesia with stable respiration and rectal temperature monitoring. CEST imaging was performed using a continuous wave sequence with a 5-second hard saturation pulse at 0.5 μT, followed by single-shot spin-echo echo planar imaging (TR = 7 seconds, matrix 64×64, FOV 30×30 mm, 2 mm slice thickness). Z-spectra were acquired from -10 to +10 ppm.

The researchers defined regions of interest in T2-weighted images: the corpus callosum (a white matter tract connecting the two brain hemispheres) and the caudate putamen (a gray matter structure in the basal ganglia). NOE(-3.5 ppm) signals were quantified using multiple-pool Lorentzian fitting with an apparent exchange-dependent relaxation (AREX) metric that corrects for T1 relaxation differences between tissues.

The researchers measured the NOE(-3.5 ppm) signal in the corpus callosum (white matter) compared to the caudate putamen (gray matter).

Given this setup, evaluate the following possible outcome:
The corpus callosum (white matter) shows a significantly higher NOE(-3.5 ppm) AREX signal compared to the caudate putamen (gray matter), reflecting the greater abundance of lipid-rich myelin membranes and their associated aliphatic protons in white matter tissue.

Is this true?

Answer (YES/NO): YES